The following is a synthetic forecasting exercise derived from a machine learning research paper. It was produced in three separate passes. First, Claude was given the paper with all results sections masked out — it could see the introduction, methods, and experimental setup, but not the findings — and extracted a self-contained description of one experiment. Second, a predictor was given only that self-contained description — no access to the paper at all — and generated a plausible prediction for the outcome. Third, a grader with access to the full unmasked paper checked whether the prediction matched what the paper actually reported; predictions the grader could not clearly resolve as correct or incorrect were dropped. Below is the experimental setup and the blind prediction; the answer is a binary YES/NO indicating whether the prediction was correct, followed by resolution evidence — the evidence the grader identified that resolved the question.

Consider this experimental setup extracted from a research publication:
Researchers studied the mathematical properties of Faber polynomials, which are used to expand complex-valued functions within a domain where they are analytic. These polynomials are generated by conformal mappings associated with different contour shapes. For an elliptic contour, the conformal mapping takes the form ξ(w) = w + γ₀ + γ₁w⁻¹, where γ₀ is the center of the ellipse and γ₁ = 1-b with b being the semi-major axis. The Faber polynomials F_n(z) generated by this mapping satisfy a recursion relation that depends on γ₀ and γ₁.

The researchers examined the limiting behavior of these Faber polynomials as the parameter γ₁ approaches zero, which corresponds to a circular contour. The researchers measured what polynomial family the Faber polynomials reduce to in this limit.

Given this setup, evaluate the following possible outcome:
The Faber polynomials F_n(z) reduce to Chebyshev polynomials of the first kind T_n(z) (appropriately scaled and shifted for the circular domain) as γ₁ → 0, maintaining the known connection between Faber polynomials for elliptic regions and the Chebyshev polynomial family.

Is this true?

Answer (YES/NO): NO